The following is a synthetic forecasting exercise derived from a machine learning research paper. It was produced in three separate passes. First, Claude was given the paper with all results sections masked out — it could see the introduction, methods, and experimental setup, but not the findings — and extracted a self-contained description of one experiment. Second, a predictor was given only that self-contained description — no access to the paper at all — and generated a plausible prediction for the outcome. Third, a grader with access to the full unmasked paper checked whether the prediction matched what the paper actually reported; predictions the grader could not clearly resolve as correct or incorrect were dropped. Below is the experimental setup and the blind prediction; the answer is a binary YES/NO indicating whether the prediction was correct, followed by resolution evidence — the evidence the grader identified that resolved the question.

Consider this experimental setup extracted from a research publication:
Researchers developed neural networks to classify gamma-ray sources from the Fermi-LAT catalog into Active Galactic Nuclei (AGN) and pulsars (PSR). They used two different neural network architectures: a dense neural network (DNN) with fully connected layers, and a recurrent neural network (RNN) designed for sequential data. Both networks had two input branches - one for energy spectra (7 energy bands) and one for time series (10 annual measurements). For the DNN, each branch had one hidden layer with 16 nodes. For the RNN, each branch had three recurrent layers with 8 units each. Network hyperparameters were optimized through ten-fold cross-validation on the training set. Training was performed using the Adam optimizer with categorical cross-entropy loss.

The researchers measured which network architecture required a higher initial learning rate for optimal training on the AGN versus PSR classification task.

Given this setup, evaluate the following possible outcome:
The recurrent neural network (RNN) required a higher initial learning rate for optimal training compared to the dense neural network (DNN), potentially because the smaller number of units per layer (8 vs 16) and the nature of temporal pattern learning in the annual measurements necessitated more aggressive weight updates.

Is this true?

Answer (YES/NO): NO